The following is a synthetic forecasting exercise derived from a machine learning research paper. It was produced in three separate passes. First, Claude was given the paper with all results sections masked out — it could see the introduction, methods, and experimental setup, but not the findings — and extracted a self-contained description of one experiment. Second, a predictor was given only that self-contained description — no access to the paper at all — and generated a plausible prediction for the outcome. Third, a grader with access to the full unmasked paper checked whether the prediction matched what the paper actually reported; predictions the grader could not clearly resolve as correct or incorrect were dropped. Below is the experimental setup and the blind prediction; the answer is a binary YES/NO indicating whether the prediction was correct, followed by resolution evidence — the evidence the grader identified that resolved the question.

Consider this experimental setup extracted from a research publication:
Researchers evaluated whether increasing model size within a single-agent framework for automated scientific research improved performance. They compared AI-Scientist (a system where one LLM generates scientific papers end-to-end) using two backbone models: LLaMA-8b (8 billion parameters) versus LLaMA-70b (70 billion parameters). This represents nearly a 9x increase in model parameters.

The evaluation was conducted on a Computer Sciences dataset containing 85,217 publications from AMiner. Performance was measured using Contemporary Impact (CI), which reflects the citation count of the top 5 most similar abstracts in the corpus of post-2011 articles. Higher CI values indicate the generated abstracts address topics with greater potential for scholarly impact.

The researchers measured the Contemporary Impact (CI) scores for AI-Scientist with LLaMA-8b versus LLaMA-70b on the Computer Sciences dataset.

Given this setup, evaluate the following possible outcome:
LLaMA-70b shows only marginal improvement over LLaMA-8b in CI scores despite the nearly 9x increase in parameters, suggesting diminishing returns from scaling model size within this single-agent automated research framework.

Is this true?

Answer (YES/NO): NO